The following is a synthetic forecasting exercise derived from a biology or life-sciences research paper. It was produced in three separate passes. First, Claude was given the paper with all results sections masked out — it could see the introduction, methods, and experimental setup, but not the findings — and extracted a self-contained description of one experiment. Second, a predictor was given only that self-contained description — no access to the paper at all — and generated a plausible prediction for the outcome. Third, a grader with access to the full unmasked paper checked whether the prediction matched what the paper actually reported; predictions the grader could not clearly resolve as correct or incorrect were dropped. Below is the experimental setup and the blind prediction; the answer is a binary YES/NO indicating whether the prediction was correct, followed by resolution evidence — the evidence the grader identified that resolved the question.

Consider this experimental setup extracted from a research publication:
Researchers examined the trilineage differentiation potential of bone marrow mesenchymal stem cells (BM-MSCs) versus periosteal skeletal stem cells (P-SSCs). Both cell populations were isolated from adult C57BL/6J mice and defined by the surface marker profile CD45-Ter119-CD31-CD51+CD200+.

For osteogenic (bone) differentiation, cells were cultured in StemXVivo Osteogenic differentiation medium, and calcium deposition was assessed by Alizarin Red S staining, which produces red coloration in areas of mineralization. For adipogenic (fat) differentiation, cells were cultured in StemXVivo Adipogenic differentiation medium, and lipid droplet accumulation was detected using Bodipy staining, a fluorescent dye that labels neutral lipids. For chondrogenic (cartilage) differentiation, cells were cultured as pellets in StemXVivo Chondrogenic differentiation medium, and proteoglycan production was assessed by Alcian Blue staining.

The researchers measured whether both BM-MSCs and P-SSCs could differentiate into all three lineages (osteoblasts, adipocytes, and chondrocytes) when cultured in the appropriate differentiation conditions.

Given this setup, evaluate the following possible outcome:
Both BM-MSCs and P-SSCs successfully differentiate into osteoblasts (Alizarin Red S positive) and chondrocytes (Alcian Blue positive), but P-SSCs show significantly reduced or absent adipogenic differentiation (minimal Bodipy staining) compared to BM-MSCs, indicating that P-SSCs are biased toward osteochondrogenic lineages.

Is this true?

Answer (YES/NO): NO